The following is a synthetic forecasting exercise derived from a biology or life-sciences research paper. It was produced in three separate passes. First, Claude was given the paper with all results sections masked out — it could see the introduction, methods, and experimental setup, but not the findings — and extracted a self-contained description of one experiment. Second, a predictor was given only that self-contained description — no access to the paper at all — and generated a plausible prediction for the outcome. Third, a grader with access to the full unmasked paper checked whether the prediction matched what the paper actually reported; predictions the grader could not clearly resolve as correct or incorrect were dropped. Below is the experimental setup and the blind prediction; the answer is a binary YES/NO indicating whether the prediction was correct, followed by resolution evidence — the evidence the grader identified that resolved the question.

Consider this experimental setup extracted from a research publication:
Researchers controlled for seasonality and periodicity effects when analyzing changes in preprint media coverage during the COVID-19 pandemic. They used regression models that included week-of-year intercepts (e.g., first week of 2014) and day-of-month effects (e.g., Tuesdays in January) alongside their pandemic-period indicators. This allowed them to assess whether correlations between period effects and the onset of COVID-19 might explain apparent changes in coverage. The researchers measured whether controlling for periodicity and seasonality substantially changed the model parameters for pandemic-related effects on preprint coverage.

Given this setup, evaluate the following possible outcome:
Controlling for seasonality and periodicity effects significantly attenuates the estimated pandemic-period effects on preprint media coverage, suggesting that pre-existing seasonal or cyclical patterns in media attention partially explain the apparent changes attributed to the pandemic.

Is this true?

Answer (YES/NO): NO